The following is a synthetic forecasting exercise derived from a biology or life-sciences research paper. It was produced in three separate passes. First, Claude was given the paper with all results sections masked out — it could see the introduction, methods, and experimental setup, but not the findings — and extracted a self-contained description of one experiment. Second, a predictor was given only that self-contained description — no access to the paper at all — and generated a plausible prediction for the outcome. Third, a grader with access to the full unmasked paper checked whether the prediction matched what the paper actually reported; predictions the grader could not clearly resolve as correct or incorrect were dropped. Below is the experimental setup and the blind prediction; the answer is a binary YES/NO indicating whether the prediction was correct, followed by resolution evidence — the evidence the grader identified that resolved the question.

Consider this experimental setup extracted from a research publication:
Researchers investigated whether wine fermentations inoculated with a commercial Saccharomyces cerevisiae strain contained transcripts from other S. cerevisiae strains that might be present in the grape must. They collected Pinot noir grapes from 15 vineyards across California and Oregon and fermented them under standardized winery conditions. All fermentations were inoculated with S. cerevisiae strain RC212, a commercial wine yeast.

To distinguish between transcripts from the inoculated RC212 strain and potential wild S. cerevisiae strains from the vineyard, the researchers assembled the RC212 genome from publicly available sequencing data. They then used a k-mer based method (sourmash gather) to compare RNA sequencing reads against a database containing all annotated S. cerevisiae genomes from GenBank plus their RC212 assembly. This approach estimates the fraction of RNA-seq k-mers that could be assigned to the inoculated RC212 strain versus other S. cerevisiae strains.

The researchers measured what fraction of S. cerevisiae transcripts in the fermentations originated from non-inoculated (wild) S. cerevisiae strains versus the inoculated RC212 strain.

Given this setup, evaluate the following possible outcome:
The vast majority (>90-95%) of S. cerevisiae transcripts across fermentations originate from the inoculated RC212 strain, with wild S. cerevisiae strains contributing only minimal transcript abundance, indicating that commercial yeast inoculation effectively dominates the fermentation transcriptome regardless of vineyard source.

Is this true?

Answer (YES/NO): YES